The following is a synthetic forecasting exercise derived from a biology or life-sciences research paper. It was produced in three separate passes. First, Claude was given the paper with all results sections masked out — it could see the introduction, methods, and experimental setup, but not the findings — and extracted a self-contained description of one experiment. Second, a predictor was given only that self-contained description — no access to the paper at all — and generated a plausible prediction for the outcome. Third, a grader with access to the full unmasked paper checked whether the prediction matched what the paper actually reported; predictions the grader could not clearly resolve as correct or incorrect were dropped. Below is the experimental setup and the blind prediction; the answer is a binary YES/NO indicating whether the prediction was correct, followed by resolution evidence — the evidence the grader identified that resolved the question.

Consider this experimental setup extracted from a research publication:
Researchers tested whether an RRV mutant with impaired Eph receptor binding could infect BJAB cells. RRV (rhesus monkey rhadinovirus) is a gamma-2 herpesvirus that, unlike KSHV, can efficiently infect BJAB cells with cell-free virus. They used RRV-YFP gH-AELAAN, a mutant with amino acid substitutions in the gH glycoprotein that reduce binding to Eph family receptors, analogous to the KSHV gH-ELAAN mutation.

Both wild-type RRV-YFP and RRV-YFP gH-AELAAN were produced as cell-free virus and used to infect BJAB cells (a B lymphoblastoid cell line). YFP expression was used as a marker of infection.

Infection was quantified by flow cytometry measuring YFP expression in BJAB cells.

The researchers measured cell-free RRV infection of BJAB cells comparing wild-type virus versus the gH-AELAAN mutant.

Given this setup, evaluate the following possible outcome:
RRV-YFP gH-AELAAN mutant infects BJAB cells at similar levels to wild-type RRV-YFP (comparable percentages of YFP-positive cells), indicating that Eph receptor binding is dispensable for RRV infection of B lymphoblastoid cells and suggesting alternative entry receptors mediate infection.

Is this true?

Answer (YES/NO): NO